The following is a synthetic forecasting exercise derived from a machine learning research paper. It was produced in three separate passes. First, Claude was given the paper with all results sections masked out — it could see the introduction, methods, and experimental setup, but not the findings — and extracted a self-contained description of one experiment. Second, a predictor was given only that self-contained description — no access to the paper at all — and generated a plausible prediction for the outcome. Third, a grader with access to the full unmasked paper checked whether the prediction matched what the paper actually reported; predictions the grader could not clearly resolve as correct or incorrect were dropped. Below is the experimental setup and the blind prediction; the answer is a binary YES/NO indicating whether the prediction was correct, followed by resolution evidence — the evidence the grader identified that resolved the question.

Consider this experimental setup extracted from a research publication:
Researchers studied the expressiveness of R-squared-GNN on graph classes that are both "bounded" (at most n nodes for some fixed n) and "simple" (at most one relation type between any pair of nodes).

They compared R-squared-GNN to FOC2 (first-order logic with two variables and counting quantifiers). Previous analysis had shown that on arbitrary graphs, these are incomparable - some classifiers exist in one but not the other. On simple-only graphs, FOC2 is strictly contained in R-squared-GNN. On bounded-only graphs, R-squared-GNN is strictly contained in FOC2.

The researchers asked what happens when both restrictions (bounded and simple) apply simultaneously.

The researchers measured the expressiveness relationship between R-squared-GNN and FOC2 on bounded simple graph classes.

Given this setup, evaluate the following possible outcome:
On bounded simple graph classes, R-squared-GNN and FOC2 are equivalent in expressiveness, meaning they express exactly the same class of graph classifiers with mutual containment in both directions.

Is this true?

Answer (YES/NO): YES